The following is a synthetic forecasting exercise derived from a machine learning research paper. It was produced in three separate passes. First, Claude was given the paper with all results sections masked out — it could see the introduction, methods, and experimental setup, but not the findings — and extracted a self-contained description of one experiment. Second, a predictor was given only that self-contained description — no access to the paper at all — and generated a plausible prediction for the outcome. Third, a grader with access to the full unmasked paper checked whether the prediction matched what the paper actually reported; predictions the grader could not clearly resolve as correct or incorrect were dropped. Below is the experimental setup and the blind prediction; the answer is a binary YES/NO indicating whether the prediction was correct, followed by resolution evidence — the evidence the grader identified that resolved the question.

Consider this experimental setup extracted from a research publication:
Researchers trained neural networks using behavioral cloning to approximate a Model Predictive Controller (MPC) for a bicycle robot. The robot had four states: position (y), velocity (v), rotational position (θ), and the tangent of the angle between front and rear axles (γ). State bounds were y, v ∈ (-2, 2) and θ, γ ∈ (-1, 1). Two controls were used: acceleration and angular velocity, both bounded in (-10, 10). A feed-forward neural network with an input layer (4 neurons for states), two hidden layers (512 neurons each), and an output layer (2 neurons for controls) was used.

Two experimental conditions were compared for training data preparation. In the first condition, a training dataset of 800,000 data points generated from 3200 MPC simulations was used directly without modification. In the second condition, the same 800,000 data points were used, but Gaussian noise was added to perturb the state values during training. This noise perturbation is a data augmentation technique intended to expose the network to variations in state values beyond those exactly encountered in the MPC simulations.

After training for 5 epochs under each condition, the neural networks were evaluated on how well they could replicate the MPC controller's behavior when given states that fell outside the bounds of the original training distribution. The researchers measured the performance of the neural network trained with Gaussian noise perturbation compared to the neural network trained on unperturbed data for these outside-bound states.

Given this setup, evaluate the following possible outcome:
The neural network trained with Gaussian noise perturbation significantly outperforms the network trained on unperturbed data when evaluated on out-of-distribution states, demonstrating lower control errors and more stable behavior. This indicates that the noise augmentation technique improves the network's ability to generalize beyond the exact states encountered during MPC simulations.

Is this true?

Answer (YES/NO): NO